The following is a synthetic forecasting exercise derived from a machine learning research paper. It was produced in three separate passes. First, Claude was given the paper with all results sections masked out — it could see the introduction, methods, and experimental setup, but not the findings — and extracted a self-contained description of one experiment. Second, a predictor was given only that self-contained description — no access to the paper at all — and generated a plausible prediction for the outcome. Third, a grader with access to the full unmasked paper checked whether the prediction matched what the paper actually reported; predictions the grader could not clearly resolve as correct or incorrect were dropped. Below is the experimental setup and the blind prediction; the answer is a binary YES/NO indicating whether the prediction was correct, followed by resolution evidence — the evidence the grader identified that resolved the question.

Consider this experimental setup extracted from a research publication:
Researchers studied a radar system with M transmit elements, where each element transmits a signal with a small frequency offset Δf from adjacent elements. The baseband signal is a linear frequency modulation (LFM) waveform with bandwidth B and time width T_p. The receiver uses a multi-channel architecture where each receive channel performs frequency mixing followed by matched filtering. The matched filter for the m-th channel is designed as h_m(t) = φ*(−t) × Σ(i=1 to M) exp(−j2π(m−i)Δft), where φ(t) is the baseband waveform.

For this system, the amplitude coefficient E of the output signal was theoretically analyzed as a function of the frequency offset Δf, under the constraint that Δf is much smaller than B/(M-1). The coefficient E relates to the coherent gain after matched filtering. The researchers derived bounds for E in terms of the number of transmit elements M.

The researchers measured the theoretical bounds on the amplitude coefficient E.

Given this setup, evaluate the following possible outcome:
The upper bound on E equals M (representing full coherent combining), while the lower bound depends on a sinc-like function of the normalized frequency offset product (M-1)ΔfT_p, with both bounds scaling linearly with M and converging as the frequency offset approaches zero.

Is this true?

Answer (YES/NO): NO